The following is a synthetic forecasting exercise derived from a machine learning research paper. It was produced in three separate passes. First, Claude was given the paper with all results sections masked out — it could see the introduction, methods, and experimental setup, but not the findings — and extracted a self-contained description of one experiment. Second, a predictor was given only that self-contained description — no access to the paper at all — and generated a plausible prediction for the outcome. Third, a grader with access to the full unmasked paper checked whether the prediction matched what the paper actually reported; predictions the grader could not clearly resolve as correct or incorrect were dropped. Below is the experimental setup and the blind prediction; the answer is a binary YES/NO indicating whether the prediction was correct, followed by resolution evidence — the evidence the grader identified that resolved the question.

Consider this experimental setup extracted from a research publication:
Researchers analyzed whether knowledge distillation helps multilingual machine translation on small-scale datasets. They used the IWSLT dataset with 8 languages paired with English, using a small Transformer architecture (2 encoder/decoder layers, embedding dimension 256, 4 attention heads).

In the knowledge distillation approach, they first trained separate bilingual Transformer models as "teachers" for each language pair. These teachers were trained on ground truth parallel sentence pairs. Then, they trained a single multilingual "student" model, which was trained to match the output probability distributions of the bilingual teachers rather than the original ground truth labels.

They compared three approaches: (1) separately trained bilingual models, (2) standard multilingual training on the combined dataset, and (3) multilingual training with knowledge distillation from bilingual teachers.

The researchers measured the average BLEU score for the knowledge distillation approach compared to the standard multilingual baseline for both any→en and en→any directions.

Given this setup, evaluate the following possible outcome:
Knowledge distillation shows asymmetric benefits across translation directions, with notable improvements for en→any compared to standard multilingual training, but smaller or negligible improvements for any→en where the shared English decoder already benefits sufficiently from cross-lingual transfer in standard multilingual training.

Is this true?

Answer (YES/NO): NO